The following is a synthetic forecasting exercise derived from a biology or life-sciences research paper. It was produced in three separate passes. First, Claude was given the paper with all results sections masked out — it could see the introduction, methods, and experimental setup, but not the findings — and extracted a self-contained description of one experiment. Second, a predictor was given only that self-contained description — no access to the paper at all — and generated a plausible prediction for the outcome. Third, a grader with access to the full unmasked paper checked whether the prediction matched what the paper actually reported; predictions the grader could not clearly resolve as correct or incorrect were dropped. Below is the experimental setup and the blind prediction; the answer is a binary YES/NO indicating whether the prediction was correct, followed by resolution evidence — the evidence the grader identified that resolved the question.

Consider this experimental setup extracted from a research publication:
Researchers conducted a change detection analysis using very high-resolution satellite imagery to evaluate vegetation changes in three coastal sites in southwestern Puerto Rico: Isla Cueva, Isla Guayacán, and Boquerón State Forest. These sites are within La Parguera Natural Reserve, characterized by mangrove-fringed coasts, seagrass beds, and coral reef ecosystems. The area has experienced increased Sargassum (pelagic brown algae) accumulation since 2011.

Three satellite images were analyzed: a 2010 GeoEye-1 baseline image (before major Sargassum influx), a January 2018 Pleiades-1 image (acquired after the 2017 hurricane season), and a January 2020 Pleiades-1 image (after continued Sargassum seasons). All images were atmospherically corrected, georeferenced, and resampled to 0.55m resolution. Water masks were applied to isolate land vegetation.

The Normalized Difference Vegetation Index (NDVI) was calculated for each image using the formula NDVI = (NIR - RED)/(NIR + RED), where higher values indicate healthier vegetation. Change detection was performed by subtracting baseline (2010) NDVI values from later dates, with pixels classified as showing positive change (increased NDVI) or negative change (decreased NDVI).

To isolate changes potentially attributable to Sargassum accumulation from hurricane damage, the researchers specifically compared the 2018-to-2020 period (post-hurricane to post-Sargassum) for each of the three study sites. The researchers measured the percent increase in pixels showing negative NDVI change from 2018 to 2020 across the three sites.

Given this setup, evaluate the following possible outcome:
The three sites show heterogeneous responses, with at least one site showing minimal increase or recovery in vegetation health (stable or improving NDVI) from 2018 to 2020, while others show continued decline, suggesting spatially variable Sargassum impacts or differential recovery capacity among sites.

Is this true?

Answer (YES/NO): NO